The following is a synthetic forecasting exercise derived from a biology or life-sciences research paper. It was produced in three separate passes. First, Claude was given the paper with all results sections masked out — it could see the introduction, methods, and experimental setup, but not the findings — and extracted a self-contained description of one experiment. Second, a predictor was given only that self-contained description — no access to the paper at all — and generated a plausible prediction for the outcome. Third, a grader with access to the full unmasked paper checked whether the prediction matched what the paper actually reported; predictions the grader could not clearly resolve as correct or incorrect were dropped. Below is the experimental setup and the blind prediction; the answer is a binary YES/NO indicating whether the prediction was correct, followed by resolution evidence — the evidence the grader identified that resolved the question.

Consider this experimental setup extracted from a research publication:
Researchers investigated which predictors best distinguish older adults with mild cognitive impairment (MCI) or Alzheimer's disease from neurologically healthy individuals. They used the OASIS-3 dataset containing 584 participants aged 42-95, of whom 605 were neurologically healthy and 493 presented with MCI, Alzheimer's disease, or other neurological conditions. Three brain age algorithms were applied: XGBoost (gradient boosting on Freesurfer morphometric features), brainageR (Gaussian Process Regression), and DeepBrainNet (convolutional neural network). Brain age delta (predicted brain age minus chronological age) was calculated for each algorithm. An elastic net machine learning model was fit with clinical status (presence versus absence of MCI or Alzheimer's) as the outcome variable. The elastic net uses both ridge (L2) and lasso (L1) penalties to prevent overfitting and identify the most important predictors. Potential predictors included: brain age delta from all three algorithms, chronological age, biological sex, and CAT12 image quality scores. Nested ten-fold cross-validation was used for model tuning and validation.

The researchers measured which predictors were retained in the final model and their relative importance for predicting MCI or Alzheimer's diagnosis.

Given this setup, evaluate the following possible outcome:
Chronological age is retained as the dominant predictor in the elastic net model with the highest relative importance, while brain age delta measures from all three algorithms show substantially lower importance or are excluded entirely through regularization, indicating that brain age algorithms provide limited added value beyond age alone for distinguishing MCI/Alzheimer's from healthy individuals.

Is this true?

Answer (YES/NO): NO